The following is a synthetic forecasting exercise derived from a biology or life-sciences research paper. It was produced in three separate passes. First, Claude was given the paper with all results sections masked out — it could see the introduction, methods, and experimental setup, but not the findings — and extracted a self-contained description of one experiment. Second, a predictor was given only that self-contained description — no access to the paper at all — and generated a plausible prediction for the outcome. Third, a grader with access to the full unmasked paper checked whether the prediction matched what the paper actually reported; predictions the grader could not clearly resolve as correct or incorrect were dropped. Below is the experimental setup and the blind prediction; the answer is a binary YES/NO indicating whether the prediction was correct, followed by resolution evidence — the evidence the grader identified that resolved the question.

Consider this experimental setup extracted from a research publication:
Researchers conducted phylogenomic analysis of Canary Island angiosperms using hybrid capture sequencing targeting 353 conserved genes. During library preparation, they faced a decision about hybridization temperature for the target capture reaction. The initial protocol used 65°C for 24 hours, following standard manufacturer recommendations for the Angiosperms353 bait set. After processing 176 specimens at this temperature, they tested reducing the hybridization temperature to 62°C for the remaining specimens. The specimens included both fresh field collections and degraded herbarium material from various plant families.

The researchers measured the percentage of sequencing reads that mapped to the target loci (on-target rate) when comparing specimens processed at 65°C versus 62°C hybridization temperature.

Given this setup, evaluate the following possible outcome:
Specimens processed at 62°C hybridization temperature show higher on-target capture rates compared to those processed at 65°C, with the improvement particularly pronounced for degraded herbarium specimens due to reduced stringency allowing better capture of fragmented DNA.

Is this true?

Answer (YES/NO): NO